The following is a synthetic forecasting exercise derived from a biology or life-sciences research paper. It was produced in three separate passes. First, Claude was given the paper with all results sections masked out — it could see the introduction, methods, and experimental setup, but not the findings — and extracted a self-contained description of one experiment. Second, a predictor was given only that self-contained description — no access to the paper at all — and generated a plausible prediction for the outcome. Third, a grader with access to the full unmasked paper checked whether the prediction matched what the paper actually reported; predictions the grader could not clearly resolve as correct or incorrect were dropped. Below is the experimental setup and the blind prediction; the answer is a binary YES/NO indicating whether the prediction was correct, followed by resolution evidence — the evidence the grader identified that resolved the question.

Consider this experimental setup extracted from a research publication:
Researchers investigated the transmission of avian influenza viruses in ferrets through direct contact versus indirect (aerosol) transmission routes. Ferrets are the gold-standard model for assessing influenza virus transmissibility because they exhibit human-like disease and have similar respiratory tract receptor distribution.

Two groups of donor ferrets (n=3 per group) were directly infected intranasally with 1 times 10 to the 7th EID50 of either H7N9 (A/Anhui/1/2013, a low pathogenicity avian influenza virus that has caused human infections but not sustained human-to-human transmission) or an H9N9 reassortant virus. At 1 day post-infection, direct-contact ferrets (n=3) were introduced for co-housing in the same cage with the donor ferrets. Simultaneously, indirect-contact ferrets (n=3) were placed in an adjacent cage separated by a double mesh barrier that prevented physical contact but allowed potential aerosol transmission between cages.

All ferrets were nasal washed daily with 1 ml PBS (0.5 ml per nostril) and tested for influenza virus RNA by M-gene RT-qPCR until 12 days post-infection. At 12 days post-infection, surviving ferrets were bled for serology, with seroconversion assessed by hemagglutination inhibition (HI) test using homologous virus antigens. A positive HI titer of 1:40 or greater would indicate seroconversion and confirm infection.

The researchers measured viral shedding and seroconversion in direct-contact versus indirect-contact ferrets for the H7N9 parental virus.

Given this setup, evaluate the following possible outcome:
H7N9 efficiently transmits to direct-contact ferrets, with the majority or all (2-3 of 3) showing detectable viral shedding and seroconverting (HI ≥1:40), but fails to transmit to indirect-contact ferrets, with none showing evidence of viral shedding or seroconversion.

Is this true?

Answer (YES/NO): YES